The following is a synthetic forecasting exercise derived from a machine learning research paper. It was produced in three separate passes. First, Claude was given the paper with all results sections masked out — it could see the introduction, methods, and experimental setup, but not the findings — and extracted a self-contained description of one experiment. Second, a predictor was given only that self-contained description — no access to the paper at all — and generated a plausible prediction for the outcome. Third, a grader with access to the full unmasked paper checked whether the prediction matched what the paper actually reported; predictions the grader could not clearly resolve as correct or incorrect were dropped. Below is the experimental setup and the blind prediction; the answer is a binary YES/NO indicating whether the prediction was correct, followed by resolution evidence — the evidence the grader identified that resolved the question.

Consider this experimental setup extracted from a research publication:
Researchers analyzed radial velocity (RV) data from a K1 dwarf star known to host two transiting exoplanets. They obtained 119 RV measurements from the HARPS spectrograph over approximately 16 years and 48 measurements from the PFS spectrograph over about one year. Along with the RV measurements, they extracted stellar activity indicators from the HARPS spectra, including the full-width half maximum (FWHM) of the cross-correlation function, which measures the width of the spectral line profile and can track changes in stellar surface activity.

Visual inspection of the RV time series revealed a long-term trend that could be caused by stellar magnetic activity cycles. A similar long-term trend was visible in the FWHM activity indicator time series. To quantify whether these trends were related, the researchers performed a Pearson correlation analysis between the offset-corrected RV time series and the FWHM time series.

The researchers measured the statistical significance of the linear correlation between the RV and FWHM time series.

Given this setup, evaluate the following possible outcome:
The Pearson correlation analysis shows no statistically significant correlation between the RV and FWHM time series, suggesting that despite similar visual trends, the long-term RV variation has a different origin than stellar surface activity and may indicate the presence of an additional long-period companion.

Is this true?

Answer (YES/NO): NO